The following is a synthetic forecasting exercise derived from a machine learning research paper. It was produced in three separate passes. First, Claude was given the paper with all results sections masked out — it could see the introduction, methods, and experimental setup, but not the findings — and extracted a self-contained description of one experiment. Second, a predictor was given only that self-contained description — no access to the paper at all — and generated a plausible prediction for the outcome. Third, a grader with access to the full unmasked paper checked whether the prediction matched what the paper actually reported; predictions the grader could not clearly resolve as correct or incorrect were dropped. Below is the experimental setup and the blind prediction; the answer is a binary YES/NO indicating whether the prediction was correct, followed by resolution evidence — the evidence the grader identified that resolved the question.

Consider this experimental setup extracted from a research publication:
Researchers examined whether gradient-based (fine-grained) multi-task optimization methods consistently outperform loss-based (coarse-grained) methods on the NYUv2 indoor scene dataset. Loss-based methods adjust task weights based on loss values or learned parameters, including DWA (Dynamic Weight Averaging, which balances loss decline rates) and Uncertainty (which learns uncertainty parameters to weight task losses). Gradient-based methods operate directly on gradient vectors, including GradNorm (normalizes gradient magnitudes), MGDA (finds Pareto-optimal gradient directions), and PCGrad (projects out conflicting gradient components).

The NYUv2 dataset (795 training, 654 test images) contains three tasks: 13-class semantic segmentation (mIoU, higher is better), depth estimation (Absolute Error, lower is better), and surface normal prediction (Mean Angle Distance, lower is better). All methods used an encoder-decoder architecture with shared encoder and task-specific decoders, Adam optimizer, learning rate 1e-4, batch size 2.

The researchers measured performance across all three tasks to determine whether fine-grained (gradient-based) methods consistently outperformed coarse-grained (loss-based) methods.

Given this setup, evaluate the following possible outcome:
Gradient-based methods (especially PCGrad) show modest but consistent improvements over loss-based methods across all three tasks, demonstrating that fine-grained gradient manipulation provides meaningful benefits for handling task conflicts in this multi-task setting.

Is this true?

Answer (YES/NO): NO